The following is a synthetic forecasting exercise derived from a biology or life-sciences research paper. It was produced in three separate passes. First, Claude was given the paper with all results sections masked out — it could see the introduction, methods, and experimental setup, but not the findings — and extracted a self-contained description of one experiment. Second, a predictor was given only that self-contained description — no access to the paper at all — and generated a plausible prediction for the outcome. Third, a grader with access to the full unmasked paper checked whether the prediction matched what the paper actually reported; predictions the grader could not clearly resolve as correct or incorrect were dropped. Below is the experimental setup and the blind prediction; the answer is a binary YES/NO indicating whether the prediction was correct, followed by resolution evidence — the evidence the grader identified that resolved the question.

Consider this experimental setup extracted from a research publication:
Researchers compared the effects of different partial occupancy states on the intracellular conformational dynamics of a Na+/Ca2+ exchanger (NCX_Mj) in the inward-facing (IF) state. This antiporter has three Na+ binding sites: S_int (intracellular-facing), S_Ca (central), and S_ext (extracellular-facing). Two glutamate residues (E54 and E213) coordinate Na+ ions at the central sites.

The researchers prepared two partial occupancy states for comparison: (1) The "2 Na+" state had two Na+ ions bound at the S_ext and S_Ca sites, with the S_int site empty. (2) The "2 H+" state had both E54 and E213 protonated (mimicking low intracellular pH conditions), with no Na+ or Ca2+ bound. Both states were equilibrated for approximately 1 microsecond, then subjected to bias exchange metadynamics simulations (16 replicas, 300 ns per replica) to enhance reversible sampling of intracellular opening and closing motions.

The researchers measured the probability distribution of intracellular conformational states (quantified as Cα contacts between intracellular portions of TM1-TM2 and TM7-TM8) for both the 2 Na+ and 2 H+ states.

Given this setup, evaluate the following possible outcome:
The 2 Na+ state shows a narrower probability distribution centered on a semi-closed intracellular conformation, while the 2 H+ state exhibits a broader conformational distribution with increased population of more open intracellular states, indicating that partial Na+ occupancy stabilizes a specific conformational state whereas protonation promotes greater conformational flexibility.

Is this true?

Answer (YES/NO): NO